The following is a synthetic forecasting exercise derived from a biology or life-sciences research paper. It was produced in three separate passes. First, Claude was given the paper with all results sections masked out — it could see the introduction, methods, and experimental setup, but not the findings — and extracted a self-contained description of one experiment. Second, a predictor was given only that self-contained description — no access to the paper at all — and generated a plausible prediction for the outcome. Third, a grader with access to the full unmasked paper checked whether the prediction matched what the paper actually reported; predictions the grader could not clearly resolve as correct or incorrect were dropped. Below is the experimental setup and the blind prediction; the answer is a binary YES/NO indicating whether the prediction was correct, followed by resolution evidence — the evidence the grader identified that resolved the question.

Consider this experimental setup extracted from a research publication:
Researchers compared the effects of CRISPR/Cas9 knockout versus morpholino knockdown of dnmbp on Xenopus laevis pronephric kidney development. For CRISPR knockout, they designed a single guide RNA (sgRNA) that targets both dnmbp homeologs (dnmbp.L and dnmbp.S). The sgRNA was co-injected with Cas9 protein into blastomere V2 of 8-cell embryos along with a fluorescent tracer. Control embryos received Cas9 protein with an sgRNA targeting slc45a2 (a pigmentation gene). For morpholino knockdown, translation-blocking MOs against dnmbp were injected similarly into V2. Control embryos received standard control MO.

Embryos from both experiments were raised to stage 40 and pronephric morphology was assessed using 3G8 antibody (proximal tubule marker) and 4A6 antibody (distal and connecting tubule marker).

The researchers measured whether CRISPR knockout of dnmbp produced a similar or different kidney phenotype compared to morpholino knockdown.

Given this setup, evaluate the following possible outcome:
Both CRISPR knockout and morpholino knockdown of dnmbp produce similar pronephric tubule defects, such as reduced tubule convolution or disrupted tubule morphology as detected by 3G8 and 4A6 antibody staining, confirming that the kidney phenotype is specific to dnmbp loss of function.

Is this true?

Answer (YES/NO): YES